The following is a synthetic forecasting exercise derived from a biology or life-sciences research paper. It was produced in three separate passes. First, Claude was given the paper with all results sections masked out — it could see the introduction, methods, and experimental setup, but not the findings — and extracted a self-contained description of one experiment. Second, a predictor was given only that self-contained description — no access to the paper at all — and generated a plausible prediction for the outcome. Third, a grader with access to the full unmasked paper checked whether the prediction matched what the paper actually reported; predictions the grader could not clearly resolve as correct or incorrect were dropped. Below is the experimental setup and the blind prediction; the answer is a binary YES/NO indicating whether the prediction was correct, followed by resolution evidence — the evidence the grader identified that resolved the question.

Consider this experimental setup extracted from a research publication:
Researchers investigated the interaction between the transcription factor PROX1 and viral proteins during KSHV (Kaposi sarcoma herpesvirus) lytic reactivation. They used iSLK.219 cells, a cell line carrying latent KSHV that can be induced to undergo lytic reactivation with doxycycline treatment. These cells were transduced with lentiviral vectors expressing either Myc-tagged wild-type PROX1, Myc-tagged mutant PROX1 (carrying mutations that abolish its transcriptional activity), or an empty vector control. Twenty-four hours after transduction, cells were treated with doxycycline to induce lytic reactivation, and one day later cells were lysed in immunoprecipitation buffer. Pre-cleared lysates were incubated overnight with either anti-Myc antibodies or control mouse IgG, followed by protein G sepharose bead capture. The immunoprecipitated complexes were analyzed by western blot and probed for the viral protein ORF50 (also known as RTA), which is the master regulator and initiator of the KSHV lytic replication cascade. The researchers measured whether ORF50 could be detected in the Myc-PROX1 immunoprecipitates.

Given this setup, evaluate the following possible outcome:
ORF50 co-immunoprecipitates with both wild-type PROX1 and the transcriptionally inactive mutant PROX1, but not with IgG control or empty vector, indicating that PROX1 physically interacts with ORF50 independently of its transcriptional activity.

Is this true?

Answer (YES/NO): NO